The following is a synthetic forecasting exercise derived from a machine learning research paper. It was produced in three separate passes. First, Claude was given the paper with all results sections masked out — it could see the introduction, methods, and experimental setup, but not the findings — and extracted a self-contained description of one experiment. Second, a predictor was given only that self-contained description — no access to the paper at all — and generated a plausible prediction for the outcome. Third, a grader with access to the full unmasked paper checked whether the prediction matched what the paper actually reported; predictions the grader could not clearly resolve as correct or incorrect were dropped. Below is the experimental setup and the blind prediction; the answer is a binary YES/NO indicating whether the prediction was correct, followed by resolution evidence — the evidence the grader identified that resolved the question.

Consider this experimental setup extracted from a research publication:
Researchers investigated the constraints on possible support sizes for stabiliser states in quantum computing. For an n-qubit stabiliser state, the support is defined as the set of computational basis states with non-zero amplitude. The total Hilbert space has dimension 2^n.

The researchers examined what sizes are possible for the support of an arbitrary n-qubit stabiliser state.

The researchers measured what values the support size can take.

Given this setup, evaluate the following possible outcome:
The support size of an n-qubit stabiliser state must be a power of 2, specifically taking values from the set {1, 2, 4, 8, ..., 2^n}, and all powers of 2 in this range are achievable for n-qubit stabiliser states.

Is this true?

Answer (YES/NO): YES